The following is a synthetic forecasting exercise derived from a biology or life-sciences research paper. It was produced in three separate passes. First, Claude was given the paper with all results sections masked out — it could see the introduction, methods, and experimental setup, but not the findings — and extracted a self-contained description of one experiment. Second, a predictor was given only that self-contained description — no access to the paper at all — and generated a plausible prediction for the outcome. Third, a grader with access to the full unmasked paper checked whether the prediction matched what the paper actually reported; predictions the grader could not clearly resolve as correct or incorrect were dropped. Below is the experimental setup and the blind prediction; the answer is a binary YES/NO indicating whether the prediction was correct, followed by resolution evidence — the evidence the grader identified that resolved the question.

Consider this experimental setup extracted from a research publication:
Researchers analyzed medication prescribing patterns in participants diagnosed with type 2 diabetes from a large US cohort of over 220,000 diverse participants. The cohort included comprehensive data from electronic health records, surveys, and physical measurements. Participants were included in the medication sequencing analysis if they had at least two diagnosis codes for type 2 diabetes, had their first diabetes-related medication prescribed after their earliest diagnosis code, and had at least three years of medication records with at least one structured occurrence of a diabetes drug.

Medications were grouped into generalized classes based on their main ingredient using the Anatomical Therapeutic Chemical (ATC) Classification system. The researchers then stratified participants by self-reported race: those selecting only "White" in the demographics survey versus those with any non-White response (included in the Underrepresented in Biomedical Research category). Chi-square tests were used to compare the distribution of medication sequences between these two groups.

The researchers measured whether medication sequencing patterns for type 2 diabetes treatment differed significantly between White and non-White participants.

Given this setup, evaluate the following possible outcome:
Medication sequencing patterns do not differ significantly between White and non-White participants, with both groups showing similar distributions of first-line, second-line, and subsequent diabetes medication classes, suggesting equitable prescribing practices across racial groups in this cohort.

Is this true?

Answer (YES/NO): NO